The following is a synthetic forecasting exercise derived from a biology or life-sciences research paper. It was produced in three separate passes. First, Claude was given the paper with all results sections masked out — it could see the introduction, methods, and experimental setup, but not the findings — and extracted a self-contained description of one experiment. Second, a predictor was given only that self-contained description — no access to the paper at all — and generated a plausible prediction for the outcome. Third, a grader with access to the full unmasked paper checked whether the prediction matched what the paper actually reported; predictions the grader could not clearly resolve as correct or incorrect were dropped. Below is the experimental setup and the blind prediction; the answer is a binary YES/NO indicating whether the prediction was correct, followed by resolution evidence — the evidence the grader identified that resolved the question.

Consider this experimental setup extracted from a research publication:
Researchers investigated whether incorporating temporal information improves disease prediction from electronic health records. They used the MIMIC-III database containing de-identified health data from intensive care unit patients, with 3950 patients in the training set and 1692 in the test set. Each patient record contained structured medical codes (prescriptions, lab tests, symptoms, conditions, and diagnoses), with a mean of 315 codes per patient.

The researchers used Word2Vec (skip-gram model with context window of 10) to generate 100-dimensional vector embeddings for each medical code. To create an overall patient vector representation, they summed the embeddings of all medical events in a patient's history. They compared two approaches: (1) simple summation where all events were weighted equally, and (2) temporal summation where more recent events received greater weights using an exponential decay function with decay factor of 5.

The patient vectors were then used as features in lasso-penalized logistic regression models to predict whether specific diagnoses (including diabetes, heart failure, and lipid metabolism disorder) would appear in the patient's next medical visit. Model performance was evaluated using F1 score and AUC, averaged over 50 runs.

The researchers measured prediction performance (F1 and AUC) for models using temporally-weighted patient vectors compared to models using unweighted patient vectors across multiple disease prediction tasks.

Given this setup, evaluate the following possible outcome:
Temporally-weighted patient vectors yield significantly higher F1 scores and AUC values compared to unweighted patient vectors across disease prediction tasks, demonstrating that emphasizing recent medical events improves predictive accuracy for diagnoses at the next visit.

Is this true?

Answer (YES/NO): YES